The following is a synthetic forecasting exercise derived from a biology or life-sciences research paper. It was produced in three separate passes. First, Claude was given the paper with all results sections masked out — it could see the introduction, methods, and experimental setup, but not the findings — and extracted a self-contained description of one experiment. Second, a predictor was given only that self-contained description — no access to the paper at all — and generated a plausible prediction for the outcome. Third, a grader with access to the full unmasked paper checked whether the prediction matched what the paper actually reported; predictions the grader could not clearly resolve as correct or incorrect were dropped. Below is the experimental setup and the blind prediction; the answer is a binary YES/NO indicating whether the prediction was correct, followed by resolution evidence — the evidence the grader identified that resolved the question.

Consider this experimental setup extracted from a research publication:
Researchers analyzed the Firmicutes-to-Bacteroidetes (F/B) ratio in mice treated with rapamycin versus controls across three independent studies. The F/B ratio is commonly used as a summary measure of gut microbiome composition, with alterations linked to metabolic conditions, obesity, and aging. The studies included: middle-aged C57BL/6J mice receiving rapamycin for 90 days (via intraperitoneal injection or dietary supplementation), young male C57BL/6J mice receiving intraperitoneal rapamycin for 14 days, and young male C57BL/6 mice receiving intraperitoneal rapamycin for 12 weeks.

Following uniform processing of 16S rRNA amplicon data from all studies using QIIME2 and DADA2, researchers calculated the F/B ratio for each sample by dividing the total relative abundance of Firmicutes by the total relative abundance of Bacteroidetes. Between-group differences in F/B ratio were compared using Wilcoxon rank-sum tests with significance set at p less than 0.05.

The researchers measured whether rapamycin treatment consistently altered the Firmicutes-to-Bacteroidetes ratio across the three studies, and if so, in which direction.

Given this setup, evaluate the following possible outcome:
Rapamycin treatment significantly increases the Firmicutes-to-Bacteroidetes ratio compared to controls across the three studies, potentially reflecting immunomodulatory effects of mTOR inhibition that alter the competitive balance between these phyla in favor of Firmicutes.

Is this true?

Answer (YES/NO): NO